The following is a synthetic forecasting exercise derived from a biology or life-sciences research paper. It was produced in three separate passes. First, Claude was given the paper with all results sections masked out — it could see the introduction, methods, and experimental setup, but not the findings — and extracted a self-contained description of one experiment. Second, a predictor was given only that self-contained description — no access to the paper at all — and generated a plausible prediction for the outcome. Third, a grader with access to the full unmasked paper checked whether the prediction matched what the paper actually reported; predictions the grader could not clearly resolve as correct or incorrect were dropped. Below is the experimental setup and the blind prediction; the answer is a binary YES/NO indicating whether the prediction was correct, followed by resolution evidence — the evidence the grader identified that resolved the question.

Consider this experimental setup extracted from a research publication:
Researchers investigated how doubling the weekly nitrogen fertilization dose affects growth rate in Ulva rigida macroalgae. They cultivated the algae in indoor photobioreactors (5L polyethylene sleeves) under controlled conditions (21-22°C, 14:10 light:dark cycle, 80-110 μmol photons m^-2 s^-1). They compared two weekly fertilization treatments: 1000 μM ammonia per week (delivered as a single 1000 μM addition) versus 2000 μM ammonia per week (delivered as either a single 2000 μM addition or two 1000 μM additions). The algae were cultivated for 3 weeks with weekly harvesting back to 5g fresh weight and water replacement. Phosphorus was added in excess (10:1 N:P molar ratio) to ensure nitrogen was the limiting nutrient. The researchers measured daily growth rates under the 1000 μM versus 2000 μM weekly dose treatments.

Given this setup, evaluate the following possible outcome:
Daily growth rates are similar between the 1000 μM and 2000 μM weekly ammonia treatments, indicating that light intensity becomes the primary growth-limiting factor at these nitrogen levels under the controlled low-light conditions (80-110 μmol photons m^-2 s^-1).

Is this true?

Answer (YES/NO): NO